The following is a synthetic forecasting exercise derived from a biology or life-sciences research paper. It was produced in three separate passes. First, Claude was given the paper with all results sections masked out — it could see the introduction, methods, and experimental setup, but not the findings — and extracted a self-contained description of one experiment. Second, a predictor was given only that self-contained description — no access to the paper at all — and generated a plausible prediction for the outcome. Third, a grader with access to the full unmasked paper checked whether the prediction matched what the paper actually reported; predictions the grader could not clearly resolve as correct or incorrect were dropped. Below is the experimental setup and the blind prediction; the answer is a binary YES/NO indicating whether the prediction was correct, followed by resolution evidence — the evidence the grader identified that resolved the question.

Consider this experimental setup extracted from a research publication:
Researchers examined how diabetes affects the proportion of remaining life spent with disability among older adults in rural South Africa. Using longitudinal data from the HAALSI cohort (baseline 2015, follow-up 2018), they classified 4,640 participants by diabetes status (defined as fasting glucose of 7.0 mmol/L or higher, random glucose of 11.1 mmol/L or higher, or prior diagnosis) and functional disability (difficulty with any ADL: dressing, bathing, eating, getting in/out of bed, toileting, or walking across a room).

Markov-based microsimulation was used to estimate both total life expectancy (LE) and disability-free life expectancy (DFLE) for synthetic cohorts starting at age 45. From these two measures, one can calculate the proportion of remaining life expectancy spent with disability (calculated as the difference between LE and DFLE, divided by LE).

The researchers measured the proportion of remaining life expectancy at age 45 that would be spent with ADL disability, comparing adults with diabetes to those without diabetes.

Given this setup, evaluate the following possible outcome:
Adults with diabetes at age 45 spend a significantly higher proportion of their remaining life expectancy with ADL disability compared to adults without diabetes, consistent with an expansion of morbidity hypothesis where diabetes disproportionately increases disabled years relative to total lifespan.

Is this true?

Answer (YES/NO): YES